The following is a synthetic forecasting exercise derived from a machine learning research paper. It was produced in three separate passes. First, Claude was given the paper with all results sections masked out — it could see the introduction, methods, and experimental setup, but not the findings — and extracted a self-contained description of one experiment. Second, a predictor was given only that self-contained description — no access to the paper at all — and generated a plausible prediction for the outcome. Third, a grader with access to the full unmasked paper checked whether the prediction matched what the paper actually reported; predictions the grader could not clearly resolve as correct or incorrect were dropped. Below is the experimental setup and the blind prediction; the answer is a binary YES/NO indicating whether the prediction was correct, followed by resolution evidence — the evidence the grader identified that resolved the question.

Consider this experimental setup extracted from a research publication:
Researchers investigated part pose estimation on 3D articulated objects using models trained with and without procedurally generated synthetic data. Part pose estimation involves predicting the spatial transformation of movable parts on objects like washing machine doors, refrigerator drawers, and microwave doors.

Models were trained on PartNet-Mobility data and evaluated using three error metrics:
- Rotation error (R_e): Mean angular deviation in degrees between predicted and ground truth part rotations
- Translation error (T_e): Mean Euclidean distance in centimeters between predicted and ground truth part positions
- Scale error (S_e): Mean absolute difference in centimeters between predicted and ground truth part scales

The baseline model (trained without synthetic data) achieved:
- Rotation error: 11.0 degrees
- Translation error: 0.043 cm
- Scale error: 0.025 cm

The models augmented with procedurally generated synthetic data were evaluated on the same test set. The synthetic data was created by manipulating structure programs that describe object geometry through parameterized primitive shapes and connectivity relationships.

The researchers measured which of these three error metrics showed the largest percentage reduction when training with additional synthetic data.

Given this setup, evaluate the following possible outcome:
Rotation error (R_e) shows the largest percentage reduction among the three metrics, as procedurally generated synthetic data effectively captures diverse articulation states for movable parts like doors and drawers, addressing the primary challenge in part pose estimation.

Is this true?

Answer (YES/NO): NO